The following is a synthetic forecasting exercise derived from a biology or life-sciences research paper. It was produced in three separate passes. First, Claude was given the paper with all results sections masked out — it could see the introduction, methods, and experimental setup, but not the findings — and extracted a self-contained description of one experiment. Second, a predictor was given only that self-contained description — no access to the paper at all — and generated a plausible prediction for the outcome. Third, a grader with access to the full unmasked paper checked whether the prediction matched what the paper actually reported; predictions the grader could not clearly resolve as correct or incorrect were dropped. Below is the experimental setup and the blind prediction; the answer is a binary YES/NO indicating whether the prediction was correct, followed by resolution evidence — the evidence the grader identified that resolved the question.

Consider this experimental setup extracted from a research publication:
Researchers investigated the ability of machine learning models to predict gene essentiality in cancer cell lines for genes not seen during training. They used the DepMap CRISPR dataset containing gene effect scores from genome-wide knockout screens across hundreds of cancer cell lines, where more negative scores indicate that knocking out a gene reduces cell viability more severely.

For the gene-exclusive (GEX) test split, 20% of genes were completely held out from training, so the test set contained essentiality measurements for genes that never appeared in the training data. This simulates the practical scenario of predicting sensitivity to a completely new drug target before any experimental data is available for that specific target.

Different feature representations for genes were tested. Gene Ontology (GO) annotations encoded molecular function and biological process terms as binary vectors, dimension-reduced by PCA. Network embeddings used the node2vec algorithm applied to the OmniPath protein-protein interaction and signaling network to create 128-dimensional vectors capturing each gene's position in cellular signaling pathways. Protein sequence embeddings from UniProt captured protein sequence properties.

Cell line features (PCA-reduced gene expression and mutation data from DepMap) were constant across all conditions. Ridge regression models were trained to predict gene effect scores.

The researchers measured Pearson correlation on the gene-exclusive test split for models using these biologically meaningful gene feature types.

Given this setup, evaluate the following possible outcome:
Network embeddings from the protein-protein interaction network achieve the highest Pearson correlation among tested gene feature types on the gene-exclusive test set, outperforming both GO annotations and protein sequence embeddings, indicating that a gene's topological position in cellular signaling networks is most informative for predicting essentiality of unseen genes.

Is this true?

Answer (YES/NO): NO